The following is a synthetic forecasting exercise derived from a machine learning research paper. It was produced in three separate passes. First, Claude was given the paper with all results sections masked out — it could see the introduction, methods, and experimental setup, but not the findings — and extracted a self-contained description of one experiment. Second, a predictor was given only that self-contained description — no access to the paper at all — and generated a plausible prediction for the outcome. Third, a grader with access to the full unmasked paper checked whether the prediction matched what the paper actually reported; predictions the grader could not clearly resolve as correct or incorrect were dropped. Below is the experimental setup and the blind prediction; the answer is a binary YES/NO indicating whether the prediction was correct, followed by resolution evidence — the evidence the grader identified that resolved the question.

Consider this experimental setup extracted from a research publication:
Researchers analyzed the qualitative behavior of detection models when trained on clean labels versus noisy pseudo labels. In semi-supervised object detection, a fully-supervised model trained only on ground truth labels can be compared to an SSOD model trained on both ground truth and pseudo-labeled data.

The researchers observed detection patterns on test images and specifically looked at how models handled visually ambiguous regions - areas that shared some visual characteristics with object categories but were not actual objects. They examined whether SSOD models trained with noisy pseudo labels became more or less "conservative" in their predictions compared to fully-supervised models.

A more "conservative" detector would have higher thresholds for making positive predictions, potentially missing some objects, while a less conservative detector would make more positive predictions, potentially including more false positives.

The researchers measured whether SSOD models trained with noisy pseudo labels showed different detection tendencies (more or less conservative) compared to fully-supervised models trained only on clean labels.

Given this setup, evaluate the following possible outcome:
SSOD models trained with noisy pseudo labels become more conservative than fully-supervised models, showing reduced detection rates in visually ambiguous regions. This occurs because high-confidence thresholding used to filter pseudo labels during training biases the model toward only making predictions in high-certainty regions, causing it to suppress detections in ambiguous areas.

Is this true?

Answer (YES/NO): NO